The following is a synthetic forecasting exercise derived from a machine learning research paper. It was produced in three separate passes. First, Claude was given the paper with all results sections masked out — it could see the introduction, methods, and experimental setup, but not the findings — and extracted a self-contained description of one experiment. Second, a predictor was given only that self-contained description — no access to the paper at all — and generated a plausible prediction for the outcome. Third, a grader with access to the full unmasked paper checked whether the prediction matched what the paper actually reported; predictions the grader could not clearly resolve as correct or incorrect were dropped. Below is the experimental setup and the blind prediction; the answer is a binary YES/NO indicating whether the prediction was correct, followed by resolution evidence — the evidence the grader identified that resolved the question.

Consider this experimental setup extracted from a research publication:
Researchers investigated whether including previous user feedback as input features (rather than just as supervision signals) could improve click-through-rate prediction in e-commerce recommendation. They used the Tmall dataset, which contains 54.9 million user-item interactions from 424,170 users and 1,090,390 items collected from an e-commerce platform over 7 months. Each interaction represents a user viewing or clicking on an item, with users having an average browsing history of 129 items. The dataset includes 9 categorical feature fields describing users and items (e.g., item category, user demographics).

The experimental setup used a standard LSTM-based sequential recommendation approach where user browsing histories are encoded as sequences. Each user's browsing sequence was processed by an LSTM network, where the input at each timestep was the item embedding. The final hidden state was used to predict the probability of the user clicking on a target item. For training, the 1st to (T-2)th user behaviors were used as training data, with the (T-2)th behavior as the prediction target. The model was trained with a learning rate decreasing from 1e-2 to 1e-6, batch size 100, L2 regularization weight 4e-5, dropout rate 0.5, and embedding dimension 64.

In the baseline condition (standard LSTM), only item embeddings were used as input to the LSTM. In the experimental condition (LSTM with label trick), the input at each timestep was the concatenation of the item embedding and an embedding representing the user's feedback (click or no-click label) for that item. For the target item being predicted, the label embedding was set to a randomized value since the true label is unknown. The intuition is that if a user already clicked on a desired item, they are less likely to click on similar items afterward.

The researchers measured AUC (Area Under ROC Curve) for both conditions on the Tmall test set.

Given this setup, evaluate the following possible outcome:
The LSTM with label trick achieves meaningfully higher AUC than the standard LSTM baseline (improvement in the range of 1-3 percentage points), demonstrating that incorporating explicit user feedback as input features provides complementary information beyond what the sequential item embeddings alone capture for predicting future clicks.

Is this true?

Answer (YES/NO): NO